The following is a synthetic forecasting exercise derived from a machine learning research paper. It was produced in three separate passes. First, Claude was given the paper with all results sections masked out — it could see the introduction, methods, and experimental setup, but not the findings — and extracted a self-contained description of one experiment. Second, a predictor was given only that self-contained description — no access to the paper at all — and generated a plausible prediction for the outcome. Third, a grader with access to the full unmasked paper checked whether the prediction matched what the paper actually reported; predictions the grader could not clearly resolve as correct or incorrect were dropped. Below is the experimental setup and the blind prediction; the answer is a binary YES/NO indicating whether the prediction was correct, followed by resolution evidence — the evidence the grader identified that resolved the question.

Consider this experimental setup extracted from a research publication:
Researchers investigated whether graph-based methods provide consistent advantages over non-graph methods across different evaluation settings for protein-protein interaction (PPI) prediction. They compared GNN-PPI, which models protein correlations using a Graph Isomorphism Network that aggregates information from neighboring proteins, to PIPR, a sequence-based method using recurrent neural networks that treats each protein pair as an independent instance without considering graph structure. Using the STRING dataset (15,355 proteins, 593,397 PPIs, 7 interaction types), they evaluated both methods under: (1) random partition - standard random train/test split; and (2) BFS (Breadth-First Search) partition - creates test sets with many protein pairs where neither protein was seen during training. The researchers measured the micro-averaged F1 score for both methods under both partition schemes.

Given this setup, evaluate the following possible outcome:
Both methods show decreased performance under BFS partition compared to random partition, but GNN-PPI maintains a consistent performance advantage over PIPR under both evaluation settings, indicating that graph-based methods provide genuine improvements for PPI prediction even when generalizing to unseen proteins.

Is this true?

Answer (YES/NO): YES